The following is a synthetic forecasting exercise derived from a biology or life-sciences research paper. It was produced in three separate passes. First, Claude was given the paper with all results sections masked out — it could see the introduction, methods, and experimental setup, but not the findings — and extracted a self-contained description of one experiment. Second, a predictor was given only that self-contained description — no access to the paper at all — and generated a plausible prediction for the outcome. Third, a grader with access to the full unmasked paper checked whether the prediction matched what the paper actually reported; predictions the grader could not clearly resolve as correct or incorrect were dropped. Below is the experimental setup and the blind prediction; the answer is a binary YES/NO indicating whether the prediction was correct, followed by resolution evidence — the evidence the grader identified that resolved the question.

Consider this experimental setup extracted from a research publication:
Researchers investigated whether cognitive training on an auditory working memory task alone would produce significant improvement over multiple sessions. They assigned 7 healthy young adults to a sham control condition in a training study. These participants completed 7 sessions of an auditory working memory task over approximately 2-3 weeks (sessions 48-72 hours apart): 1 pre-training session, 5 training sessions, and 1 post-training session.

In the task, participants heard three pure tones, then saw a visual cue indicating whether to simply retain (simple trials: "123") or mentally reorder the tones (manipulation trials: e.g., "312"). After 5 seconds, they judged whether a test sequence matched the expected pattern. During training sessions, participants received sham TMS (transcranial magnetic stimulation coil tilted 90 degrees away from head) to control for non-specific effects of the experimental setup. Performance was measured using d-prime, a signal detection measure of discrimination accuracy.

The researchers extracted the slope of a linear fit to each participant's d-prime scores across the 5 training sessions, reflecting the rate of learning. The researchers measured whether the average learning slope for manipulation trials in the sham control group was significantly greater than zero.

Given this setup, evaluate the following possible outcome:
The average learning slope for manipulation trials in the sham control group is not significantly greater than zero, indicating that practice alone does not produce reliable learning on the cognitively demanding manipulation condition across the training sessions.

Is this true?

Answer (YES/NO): YES